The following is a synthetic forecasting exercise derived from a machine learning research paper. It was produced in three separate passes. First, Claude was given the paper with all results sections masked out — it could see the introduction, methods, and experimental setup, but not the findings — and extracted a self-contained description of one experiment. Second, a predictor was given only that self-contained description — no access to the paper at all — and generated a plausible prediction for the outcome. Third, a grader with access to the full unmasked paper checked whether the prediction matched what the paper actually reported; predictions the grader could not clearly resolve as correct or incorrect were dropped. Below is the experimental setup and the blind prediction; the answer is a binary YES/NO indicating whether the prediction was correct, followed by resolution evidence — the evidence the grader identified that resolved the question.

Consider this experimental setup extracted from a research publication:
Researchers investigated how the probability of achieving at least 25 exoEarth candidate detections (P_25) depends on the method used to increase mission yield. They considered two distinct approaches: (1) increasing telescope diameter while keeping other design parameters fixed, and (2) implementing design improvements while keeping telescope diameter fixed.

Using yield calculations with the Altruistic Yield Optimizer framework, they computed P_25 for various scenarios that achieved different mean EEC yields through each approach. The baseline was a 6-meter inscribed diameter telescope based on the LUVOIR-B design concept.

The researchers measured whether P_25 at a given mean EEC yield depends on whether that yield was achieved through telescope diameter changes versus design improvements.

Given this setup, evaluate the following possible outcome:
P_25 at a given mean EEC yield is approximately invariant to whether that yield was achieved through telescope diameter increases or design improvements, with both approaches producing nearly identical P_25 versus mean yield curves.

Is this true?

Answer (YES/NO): YES